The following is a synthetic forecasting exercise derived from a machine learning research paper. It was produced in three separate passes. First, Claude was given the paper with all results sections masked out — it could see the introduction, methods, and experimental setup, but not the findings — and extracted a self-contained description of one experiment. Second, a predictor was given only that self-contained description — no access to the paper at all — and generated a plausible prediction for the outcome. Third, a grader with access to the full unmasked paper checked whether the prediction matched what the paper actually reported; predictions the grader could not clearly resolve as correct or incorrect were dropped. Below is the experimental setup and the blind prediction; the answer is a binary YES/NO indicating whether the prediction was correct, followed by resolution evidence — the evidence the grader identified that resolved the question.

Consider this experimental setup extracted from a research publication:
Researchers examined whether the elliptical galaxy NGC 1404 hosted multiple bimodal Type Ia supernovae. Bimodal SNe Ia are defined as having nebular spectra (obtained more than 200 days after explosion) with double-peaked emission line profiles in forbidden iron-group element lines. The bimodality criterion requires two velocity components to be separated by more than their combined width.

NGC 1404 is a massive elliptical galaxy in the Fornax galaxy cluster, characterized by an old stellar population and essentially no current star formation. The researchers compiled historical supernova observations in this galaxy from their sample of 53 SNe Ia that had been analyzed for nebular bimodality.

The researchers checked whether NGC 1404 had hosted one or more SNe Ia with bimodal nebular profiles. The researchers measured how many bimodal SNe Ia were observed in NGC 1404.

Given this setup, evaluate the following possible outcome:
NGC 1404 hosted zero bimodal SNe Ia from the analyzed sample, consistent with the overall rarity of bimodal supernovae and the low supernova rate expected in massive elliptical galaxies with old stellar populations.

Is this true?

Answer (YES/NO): NO